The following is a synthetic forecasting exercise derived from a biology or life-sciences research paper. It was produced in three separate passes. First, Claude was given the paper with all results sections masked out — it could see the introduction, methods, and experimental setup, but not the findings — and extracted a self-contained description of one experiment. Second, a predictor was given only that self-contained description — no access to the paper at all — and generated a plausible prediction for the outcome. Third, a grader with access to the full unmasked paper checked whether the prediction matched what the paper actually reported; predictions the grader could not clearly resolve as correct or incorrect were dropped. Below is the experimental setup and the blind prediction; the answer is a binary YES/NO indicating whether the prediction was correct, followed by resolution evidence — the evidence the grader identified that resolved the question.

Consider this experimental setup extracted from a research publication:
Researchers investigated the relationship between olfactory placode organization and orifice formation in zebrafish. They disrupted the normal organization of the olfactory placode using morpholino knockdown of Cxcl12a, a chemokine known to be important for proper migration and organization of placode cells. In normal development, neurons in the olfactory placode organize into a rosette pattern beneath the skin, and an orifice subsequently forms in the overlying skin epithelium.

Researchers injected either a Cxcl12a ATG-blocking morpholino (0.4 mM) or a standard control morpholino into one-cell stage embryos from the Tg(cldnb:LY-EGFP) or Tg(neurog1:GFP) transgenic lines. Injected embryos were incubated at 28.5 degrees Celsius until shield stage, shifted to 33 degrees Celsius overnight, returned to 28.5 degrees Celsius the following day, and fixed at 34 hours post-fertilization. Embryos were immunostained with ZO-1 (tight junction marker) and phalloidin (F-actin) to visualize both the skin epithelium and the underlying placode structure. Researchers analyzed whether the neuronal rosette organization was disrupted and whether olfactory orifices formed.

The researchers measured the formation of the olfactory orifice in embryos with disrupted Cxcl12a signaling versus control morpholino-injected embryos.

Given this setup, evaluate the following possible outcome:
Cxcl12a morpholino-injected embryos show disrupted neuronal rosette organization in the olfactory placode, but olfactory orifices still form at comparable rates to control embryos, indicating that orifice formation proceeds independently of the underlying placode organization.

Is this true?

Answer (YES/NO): NO